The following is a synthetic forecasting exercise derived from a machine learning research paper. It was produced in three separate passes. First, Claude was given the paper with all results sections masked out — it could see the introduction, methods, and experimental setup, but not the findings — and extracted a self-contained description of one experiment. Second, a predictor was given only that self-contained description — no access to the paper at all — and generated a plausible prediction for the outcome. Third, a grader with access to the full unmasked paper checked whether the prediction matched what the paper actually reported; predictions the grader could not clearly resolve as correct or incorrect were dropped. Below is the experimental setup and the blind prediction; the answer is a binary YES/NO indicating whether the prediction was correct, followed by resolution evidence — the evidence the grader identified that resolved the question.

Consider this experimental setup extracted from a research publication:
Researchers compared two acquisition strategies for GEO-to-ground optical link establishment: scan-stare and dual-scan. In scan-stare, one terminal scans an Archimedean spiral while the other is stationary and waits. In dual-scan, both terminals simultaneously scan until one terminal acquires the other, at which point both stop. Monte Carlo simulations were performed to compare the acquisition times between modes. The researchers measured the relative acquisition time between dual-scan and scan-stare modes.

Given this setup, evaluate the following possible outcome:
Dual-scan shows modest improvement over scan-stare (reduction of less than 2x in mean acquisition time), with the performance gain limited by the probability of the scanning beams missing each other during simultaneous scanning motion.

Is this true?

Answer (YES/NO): NO